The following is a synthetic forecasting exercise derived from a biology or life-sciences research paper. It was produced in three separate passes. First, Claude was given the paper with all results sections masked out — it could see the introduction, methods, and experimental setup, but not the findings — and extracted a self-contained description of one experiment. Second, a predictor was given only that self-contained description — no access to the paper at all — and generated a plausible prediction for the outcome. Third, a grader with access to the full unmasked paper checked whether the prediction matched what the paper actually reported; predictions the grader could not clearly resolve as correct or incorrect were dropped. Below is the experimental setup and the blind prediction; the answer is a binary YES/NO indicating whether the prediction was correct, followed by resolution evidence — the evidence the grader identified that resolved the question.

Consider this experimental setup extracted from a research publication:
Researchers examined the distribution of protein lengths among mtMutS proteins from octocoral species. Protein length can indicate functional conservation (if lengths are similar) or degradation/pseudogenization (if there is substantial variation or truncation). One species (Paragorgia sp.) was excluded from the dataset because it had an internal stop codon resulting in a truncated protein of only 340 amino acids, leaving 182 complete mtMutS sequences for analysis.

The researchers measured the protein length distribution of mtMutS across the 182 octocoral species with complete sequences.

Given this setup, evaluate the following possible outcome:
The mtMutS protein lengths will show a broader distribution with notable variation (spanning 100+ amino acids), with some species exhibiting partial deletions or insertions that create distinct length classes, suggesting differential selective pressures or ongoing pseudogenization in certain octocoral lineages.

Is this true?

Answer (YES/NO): NO